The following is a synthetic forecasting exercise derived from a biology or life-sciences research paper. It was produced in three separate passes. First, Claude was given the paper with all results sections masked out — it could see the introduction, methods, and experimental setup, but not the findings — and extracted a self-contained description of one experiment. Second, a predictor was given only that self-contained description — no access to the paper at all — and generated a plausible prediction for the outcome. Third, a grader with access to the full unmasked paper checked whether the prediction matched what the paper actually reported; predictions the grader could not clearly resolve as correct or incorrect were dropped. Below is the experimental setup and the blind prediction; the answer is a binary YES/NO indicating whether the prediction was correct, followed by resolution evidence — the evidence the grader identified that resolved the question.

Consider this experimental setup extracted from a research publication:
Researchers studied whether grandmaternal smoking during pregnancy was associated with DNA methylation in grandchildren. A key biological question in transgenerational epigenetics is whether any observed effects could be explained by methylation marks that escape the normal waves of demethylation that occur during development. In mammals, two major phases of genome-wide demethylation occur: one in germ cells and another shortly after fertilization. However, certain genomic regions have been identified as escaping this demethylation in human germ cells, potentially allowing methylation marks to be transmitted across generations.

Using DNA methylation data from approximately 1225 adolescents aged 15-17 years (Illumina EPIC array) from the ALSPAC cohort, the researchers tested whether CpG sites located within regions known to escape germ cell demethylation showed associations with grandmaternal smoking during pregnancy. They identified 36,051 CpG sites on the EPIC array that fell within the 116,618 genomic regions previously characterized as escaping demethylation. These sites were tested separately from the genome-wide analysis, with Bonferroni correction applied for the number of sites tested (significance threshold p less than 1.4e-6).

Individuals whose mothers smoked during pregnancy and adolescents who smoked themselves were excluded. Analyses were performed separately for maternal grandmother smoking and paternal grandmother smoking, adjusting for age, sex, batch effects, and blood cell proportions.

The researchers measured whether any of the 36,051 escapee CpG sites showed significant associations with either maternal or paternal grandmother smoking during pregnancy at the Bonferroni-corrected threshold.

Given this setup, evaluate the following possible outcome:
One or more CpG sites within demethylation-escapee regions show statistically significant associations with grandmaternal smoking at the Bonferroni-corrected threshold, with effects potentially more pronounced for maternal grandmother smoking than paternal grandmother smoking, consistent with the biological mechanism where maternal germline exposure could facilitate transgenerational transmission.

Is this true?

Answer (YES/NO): NO